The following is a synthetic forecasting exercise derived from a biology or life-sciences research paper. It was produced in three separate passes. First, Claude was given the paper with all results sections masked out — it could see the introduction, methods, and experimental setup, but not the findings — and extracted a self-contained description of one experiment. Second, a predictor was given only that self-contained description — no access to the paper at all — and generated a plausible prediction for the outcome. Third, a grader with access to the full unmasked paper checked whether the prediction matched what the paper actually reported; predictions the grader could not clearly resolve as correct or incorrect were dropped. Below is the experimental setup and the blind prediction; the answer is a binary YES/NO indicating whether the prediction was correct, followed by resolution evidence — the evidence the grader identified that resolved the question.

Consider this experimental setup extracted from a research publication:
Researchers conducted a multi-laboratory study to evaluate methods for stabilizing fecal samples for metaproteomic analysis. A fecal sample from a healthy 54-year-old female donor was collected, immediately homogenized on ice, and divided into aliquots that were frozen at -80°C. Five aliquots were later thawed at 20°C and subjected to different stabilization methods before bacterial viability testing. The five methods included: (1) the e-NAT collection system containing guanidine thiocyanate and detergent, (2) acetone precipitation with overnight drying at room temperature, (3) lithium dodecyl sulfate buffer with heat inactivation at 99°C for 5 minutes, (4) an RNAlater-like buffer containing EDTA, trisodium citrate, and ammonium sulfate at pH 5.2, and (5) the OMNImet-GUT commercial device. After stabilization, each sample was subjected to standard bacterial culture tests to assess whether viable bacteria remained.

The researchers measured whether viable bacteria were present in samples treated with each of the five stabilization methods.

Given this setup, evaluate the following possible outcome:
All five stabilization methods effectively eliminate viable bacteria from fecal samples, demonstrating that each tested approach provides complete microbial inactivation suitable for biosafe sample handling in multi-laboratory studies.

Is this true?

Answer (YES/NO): YES